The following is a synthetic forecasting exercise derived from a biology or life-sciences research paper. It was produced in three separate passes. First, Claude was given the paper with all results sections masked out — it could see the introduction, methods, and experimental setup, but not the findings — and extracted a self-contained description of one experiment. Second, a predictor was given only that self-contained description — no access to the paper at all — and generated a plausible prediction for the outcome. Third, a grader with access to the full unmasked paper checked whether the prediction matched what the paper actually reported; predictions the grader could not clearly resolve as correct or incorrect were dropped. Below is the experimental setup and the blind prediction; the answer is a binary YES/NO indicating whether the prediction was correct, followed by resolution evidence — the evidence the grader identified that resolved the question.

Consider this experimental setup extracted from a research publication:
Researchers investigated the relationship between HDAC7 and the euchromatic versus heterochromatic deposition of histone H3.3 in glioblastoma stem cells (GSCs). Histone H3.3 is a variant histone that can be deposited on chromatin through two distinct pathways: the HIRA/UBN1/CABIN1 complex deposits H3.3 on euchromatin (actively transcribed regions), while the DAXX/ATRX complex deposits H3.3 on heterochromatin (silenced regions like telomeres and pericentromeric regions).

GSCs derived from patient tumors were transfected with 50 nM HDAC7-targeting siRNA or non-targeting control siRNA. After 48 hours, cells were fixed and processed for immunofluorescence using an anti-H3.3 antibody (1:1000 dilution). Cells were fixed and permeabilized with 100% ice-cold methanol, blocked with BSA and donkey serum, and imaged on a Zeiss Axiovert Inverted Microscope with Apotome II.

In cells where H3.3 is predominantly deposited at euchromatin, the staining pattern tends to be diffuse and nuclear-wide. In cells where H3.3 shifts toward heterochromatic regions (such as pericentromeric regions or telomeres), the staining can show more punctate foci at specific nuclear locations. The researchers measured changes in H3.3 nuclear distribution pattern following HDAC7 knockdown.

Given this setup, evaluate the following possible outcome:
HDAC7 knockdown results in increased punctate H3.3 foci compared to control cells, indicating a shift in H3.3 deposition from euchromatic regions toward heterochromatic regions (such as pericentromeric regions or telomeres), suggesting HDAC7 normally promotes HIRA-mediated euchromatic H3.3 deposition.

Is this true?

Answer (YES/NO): YES